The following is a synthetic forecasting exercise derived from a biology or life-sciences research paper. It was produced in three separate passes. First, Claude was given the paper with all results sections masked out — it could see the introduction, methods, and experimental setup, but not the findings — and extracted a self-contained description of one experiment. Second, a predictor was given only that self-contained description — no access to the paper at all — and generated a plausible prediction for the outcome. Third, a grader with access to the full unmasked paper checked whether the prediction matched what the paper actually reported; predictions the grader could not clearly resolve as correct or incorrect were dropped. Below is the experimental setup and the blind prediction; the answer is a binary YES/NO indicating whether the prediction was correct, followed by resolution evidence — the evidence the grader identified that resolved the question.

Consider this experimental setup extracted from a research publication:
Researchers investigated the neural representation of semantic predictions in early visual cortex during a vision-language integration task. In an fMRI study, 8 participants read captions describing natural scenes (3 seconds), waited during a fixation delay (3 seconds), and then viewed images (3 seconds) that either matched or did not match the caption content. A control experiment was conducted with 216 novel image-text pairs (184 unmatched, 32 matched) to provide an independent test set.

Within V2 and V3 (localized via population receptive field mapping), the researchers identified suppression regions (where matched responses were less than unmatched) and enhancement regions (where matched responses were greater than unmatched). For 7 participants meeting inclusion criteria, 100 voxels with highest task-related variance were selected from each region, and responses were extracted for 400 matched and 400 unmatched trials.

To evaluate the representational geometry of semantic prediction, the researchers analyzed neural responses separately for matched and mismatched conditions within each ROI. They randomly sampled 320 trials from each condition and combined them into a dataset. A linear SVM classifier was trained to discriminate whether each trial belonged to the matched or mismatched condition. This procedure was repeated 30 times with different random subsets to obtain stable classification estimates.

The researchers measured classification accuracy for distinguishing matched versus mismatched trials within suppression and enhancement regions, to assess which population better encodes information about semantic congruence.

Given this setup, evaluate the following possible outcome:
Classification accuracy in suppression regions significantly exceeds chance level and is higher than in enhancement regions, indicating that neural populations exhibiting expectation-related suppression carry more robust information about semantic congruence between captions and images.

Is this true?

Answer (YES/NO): NO